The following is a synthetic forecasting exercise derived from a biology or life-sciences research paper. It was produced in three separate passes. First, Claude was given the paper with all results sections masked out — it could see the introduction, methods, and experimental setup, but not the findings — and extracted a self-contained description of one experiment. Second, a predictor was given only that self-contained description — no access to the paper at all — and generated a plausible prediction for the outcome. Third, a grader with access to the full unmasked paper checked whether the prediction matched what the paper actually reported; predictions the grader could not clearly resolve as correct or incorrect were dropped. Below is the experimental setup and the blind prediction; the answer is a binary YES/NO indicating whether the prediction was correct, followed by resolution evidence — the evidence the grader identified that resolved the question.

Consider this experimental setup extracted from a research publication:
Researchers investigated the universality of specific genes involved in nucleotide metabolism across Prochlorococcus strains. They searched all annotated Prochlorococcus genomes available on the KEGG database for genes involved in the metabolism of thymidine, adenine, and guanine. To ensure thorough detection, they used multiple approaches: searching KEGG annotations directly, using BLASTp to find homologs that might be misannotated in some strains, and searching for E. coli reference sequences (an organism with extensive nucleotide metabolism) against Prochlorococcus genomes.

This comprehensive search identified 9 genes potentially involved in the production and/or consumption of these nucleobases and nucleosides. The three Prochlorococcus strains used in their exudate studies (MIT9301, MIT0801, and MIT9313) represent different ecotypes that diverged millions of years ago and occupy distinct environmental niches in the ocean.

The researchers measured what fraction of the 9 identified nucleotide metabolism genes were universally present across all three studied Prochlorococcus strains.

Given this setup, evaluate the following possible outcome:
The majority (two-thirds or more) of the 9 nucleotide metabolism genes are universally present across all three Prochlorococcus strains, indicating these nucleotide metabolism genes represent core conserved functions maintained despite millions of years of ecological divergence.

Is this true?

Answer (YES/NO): NO